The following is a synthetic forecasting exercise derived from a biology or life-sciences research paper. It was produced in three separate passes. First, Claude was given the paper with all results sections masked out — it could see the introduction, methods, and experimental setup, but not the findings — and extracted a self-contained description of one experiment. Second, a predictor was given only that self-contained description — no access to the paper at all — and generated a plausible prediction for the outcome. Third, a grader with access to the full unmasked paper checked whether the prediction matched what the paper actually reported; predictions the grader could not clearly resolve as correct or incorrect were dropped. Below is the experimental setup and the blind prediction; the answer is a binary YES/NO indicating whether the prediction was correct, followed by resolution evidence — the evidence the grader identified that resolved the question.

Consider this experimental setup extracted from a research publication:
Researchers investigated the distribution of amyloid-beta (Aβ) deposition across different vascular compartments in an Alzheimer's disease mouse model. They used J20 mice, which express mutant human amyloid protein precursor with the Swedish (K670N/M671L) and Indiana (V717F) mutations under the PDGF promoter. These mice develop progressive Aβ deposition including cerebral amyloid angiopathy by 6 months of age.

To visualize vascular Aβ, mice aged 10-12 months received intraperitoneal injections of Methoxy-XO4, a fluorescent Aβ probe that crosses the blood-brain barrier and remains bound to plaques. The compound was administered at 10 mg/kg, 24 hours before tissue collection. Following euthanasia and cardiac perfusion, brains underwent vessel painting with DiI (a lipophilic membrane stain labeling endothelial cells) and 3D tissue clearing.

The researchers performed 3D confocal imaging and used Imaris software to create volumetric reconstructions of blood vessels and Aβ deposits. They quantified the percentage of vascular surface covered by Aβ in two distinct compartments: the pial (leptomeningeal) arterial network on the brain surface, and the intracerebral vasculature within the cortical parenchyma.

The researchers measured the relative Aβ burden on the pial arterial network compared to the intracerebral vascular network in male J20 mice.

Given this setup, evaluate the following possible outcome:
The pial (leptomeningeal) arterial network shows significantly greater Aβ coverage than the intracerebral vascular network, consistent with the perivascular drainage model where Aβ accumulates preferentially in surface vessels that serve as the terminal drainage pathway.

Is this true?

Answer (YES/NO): YES